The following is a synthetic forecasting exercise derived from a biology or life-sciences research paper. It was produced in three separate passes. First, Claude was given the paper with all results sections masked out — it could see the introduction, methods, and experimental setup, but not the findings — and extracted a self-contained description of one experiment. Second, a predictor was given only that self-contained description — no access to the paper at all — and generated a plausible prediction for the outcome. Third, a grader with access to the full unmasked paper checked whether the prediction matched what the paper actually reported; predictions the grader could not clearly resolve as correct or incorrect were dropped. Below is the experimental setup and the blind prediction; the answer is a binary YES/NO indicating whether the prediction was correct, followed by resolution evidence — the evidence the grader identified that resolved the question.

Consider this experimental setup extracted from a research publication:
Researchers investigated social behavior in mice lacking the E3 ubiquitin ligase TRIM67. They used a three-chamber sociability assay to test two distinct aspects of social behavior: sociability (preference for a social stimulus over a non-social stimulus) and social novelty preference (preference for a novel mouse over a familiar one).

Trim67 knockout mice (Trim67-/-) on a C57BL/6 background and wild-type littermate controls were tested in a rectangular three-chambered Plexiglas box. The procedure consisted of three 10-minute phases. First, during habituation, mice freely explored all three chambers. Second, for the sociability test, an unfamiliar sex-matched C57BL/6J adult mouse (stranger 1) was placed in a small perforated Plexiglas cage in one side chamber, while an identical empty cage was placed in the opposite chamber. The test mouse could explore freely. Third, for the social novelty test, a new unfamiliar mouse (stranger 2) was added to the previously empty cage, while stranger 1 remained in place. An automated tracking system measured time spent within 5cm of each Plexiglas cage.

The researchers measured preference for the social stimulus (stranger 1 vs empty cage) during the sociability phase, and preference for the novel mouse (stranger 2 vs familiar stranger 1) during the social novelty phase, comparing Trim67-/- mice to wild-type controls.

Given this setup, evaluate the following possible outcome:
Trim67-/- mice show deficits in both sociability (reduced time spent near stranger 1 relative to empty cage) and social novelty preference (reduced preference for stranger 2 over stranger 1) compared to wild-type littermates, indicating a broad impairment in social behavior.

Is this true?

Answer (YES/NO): NO